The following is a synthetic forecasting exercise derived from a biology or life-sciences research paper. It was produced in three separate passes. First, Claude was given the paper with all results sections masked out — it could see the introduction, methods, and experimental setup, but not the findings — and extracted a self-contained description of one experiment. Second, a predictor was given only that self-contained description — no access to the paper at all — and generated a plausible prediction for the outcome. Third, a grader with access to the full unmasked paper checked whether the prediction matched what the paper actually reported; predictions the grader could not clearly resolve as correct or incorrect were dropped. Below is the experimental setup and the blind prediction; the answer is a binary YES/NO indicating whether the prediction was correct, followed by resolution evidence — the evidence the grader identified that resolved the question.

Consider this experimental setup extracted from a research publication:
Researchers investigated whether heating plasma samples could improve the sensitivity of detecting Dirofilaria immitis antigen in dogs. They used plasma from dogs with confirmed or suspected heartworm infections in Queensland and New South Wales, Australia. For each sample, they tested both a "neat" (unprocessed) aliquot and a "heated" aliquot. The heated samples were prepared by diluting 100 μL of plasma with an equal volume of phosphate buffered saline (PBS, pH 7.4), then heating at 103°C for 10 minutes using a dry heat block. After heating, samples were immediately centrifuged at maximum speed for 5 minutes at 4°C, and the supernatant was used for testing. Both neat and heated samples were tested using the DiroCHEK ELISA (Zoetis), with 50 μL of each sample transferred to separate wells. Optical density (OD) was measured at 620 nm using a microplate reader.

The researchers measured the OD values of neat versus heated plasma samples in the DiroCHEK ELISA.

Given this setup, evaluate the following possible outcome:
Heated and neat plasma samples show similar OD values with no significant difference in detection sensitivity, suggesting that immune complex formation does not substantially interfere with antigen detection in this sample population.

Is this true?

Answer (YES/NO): NO